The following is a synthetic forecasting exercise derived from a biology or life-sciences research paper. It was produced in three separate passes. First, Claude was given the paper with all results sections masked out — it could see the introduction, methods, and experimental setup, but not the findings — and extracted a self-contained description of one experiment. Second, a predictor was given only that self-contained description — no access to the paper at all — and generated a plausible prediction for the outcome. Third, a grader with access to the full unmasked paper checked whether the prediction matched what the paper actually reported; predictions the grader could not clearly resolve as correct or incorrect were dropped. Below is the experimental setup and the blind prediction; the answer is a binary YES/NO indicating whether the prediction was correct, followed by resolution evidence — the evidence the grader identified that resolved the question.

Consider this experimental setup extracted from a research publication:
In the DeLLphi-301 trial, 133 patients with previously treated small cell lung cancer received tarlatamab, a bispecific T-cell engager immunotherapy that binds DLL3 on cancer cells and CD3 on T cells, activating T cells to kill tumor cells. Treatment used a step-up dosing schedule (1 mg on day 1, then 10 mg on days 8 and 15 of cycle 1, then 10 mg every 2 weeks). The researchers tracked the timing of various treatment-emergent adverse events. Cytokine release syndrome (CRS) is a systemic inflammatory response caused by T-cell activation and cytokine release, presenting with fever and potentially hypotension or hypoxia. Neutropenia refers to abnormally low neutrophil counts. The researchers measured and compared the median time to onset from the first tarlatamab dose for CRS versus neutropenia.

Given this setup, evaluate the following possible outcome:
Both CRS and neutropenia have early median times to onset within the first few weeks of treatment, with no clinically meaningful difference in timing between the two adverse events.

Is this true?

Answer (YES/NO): NO